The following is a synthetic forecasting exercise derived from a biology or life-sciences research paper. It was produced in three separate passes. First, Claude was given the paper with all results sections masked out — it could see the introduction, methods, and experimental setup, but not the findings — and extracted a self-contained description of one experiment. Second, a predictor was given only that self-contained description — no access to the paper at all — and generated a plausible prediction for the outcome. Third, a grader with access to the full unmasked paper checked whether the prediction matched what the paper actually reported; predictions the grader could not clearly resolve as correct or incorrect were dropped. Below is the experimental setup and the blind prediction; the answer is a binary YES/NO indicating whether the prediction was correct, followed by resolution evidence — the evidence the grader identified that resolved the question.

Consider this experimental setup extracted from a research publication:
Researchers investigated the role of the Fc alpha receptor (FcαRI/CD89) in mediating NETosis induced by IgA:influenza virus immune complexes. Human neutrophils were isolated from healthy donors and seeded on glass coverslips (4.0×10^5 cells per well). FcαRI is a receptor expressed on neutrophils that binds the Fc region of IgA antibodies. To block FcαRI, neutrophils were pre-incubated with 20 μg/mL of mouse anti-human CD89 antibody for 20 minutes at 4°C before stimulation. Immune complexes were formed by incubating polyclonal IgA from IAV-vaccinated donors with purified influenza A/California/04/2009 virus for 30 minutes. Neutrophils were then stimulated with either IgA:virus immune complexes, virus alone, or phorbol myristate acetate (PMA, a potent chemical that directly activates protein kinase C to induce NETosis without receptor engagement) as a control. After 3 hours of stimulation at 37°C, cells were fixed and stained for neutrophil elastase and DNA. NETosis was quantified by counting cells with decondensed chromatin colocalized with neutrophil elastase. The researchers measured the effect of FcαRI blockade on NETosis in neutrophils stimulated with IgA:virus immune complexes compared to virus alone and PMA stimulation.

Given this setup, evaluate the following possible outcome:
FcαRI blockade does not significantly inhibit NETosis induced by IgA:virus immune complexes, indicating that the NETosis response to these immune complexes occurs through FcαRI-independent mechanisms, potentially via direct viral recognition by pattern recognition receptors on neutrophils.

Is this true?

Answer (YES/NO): NO